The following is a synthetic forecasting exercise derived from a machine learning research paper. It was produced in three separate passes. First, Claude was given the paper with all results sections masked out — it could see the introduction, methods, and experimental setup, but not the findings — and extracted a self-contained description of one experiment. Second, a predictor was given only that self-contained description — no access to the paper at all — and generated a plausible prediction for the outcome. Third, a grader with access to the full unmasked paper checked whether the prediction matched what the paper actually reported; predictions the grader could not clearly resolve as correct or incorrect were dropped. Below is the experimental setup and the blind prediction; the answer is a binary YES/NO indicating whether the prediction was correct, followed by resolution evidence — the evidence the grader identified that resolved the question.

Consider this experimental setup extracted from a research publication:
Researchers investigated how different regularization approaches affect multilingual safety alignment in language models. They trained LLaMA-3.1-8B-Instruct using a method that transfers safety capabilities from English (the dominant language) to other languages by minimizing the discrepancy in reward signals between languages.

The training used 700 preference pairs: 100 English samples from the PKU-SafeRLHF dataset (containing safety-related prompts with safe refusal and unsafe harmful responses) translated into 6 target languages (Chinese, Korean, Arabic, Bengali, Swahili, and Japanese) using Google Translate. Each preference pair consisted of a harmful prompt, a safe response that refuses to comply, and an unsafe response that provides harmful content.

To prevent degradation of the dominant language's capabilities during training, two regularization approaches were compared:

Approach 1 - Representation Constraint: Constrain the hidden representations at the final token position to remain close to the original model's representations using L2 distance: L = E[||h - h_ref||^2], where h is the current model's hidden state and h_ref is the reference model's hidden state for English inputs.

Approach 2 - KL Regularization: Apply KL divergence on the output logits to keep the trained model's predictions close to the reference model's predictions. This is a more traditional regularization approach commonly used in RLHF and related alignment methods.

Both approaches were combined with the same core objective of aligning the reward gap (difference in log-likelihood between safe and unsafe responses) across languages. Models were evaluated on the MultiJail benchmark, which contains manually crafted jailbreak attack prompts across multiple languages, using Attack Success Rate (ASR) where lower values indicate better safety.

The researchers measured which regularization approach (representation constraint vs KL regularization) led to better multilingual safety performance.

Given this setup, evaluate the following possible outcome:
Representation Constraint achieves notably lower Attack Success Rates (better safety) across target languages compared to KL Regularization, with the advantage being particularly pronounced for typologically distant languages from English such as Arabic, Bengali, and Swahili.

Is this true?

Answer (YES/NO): NO